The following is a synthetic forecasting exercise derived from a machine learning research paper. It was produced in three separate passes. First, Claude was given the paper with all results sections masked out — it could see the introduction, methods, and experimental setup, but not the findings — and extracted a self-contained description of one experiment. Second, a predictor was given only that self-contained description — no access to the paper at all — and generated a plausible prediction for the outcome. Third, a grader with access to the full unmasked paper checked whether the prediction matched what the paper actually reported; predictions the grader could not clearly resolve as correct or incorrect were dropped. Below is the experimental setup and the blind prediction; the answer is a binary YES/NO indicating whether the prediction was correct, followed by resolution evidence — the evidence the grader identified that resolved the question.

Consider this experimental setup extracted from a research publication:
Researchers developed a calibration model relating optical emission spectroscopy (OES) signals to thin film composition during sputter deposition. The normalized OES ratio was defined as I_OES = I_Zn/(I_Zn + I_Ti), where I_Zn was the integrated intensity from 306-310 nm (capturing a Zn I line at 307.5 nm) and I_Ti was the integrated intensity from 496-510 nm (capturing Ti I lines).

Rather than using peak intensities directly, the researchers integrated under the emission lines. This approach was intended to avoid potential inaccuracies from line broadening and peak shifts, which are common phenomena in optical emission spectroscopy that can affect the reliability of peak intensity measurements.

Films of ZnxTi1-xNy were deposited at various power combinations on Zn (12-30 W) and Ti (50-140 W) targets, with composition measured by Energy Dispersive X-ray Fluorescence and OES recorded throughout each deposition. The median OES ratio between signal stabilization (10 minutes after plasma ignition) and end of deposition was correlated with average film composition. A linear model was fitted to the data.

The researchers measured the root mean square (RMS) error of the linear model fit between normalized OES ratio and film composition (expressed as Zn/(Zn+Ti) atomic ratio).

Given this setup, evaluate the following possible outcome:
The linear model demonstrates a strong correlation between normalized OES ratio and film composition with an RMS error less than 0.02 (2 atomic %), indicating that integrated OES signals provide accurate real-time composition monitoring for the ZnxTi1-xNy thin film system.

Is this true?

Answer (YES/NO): YES